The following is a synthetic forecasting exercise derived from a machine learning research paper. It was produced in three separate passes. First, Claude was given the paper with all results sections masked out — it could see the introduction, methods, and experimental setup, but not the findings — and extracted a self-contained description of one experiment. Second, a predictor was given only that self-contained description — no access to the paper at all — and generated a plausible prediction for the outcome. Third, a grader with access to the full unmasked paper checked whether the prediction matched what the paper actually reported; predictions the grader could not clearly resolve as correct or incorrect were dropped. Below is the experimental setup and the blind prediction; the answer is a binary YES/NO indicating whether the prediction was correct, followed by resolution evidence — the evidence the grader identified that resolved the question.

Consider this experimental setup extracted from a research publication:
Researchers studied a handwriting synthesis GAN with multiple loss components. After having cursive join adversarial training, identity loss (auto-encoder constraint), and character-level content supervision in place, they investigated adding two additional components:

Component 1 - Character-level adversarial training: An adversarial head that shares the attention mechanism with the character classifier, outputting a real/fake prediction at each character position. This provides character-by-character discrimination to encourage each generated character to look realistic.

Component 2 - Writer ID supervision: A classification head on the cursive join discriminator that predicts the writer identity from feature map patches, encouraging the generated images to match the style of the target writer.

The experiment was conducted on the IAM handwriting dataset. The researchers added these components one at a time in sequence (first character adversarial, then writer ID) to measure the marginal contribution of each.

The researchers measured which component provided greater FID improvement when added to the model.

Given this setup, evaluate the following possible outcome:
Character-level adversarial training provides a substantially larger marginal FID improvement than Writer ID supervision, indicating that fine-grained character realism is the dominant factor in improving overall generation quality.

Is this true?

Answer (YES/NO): NO